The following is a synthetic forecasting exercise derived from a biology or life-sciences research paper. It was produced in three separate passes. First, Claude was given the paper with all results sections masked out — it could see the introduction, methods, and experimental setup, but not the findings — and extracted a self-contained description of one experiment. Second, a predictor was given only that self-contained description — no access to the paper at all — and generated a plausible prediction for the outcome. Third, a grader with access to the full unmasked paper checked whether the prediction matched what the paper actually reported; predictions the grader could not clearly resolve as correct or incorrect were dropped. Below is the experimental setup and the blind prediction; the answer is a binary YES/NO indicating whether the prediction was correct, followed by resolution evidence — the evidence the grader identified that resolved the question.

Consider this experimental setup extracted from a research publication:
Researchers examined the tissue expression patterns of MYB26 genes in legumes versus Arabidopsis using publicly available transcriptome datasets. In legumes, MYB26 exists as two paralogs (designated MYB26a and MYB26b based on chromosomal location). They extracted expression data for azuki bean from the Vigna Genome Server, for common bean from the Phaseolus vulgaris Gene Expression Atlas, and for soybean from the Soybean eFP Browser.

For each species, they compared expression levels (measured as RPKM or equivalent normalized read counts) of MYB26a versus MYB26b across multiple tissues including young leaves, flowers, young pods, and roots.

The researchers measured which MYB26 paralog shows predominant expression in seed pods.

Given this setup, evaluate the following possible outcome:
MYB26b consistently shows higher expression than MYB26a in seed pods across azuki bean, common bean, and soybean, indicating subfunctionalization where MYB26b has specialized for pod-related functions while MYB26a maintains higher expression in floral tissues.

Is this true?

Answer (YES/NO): NO